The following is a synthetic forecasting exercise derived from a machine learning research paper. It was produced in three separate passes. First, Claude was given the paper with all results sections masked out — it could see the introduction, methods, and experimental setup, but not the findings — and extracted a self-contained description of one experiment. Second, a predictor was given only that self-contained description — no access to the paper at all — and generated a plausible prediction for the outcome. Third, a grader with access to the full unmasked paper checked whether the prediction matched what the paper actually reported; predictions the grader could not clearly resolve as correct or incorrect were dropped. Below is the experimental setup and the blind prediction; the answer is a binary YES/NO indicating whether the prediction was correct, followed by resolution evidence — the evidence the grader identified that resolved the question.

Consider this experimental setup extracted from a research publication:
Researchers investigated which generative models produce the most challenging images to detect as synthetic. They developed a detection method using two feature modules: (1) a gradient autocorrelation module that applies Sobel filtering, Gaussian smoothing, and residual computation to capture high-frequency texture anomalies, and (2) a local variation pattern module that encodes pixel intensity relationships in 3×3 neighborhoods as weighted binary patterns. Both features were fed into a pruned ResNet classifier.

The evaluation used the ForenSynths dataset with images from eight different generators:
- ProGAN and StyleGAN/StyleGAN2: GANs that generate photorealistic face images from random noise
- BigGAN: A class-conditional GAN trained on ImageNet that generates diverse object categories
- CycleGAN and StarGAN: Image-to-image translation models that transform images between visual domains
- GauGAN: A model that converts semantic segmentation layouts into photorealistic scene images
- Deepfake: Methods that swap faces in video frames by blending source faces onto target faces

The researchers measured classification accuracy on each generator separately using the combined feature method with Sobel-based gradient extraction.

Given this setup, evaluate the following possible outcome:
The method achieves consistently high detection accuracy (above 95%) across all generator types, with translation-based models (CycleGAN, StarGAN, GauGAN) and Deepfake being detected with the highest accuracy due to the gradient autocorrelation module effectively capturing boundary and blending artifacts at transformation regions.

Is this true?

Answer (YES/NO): NO